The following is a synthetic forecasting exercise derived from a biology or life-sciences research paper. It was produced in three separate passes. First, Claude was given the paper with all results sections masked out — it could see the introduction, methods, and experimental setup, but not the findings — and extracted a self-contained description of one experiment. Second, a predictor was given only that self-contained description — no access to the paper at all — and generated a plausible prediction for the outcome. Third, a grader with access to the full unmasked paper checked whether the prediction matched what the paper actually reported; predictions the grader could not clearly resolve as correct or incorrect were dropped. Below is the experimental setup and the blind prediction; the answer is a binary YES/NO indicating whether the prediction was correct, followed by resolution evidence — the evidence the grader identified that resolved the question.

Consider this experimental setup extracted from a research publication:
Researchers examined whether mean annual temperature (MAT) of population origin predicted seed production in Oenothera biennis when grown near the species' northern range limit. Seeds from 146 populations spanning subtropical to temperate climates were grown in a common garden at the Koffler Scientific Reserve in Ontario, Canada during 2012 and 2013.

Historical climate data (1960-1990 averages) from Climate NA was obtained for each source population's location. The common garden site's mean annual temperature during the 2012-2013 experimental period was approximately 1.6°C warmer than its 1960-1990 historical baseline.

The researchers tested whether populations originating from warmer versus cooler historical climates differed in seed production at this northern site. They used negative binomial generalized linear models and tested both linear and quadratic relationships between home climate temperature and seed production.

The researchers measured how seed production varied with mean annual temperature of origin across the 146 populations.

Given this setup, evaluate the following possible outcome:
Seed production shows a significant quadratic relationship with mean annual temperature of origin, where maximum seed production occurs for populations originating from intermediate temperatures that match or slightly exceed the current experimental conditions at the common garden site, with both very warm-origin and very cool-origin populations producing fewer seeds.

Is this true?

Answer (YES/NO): YES